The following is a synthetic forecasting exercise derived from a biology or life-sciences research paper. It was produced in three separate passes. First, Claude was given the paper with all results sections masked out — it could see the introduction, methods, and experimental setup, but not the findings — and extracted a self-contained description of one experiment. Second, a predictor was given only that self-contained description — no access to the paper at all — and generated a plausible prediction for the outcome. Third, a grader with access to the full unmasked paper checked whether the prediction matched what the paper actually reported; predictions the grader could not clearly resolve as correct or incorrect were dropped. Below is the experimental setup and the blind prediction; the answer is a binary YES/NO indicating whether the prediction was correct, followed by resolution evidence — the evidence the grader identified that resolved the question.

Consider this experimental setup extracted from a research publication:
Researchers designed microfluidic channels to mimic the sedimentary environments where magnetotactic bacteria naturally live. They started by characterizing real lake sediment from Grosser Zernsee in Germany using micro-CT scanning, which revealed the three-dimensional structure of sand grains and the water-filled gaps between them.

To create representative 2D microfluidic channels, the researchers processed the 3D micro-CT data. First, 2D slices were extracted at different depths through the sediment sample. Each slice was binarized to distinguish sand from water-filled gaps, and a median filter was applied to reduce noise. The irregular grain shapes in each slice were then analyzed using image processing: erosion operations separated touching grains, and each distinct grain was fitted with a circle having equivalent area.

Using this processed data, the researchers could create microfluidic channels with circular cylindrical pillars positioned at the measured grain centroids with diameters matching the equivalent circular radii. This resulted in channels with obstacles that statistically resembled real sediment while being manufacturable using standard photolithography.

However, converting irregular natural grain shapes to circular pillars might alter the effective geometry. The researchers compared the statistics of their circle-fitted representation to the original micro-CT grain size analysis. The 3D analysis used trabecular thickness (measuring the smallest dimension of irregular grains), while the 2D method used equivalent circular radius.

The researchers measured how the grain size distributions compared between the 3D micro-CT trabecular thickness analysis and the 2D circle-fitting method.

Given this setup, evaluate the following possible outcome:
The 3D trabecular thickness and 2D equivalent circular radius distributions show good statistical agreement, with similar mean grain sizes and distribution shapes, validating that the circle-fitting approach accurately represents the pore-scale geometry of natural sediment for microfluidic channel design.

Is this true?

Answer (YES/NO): NO